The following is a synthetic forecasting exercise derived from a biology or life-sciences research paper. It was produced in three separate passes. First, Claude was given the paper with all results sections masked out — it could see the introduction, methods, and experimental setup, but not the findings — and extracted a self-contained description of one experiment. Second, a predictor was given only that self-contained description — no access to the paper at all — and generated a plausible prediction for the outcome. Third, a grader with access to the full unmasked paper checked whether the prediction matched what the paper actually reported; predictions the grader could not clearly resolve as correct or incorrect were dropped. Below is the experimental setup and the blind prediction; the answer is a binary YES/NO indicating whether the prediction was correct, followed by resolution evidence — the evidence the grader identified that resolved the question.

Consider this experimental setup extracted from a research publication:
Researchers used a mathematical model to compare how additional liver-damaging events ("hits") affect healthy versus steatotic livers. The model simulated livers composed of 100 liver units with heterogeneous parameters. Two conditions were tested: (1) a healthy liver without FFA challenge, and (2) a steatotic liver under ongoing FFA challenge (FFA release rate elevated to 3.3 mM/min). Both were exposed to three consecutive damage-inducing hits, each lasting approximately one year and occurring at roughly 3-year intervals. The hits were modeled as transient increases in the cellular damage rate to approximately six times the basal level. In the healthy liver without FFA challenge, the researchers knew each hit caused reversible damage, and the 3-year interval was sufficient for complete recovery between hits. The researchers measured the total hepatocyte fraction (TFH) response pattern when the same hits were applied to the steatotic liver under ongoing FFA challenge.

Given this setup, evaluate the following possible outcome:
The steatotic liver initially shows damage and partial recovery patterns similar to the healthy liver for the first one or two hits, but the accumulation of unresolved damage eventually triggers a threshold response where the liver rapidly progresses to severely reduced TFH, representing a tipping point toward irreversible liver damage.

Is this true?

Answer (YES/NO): NO